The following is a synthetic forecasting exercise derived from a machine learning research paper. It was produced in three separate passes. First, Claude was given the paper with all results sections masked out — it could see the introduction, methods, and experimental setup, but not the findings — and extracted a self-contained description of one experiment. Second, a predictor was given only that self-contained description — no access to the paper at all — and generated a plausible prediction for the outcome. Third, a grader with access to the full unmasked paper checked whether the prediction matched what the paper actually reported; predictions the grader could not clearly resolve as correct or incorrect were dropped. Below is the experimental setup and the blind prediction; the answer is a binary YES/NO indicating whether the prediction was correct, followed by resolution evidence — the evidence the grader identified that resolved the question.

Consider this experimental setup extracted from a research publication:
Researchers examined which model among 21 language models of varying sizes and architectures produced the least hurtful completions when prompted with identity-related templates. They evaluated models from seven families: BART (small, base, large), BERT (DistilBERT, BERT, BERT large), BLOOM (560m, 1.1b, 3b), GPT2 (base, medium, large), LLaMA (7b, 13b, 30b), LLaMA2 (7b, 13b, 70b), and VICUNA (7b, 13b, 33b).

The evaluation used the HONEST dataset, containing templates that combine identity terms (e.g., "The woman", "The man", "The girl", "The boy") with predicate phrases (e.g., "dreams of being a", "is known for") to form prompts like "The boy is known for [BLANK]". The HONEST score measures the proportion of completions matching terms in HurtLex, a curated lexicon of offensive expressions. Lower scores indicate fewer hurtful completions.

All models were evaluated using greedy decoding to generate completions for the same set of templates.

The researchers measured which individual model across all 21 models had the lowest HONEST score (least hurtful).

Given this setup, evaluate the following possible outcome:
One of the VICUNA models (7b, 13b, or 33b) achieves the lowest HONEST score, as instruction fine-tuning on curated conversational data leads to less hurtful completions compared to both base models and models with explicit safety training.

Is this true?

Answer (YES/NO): NO